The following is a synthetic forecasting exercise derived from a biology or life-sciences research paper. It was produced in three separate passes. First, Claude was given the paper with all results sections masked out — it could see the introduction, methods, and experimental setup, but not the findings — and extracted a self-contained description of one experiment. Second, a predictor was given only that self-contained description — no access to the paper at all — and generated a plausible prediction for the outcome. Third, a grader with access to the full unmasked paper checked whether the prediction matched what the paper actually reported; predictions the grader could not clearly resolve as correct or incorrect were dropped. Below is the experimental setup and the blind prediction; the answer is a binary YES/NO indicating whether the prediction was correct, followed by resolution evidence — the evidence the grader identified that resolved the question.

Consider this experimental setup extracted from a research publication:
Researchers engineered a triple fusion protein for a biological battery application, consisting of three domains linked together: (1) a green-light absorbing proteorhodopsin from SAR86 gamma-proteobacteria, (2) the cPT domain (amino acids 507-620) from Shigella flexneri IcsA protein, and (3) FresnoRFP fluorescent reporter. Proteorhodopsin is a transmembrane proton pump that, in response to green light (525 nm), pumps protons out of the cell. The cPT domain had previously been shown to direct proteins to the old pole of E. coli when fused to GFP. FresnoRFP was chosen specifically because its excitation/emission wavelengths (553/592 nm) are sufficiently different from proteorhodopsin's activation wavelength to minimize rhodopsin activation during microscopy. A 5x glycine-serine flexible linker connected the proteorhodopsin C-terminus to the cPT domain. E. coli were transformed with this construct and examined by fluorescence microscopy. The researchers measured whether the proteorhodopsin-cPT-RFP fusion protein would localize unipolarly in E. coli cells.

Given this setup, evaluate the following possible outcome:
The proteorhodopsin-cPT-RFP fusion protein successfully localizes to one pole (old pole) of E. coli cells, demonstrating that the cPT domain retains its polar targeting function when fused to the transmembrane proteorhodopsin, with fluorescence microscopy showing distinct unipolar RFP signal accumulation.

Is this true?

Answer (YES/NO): NO